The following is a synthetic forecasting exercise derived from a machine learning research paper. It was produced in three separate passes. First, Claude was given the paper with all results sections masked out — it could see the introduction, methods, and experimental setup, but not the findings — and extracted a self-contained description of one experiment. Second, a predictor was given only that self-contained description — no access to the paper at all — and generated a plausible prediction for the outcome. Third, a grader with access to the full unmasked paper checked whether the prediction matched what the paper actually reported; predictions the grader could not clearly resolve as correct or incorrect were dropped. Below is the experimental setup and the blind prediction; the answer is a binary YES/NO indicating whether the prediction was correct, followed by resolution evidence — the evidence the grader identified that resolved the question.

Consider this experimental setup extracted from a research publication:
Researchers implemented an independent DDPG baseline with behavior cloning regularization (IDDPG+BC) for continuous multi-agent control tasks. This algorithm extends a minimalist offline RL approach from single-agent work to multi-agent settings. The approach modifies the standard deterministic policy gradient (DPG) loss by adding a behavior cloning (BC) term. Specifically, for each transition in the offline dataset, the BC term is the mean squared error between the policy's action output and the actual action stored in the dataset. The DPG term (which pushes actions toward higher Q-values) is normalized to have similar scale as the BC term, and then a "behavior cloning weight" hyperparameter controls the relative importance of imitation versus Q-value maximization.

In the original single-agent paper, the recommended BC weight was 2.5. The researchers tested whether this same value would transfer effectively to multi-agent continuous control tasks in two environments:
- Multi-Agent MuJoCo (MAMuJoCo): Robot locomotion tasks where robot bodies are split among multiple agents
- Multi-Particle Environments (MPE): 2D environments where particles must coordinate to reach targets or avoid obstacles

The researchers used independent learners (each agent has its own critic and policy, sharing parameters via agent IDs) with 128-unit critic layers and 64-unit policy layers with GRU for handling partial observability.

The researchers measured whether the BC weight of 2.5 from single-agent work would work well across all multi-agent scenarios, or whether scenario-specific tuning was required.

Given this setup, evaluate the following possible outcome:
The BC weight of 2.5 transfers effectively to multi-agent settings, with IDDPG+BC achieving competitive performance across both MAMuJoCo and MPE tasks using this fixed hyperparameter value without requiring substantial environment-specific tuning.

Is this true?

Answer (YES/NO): YES